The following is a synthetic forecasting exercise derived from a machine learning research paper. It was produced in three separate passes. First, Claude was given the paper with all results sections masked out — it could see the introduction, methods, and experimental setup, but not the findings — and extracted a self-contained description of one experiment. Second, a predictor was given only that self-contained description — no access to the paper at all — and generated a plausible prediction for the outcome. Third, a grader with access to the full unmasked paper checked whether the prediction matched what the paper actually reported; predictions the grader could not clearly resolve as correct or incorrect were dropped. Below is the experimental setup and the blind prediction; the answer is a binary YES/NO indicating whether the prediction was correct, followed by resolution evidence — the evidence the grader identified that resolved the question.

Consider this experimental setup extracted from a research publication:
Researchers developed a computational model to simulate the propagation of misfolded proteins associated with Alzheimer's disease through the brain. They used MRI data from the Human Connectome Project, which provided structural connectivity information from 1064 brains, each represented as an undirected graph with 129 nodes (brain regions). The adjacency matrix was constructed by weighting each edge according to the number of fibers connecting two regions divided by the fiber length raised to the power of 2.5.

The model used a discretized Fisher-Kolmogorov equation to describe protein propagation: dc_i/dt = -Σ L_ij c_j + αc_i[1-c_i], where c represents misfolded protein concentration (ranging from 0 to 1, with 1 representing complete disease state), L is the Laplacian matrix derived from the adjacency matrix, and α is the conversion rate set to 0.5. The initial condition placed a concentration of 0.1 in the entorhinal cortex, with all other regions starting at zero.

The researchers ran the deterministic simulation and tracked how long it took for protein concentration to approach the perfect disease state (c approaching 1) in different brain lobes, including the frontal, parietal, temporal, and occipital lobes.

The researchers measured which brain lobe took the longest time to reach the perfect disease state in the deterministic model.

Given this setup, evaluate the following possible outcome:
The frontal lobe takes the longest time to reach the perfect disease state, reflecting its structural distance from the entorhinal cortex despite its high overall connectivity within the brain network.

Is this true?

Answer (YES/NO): YES